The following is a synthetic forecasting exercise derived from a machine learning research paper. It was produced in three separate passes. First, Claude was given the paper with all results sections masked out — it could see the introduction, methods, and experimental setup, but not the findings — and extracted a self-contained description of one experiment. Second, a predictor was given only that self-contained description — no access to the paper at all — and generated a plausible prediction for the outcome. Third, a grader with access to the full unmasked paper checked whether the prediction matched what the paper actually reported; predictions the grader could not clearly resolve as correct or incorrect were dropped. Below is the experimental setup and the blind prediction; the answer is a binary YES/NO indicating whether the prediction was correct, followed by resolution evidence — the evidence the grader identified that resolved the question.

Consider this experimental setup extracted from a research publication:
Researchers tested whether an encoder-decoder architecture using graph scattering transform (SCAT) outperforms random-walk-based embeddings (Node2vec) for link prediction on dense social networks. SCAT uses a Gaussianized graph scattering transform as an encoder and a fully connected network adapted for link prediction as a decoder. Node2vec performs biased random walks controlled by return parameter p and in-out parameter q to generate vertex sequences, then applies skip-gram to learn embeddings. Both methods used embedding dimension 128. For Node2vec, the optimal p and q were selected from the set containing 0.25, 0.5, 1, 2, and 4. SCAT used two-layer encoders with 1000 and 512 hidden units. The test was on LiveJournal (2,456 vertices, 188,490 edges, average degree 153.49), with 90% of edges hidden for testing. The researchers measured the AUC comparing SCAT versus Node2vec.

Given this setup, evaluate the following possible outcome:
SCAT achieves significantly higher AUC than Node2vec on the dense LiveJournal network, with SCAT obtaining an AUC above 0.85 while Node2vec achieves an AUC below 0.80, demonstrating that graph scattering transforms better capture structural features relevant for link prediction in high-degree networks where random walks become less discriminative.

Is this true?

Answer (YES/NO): YES